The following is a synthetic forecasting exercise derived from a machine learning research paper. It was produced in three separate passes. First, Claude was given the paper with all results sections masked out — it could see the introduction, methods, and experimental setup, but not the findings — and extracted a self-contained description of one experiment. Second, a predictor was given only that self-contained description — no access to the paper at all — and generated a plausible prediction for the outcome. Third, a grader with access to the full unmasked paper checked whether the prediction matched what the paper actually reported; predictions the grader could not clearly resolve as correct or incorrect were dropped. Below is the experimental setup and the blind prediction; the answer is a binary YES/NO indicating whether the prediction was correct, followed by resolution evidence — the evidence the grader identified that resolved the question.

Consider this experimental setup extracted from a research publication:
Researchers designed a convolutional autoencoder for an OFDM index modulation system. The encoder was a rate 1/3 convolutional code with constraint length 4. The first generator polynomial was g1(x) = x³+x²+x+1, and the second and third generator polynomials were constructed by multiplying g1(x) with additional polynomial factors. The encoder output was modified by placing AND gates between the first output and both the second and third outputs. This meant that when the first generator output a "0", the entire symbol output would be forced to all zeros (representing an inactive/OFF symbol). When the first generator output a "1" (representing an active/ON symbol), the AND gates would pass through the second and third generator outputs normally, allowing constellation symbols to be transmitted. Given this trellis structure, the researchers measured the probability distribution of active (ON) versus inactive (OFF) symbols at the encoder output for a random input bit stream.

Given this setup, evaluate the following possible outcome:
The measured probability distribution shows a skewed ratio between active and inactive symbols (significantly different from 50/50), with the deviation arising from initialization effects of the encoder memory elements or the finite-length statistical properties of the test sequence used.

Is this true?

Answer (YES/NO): NO